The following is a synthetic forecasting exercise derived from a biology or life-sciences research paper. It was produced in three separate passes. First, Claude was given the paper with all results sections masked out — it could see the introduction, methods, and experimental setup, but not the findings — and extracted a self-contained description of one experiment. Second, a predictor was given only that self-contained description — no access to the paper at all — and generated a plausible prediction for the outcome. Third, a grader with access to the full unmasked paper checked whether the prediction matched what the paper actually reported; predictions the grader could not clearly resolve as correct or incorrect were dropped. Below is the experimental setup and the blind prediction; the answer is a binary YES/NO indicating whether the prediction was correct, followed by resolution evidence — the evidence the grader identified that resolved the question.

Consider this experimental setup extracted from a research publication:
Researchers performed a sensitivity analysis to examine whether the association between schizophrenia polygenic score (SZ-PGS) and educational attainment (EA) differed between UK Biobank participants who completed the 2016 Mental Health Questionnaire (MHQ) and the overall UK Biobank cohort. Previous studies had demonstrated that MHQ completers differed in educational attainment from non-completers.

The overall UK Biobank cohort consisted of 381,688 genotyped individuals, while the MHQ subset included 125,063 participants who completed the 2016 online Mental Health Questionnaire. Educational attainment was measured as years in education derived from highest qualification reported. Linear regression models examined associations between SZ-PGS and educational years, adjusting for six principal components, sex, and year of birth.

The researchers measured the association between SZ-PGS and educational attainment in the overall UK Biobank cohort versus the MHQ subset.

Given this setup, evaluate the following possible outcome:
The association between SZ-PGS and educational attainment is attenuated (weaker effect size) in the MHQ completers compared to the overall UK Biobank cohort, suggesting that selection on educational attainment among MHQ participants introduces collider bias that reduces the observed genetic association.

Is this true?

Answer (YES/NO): NO